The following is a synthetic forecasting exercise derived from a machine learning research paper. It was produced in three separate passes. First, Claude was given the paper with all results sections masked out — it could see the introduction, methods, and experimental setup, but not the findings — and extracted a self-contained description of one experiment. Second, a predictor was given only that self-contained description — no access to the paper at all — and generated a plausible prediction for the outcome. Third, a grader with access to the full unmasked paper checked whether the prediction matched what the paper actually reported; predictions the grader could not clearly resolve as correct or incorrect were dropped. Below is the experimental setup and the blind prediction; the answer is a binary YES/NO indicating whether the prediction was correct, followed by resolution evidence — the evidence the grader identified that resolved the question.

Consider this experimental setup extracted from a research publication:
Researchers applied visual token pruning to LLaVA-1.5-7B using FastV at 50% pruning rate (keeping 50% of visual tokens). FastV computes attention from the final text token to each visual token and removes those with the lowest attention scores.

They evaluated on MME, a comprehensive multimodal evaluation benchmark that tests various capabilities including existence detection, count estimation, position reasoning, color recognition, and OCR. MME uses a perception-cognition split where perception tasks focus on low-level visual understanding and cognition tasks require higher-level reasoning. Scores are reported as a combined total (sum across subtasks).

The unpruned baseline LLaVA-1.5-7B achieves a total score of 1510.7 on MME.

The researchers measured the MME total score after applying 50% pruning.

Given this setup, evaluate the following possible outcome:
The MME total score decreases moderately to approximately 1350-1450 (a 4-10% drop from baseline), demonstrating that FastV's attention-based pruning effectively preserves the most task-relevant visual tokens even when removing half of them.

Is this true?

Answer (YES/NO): NO